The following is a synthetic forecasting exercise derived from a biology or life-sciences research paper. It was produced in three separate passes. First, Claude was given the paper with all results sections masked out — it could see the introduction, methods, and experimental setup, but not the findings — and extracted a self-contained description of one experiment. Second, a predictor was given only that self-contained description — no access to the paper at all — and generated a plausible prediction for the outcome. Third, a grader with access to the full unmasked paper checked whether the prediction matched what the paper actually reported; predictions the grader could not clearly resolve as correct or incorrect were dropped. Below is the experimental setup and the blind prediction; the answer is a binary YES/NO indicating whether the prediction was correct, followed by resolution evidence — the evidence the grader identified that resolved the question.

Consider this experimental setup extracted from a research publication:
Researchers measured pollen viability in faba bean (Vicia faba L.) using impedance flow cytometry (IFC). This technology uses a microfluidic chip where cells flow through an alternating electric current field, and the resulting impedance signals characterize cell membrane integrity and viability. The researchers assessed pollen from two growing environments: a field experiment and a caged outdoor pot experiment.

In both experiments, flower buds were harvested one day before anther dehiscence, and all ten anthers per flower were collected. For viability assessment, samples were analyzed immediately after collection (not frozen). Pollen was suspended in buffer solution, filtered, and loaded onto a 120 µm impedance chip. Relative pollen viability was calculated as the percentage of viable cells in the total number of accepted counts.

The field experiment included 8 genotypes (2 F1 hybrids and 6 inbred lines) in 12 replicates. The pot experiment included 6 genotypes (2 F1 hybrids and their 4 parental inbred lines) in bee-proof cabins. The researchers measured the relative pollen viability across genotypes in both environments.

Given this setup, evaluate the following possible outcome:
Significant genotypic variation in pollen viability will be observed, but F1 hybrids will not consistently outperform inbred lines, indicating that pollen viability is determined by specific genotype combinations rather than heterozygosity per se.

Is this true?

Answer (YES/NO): YES